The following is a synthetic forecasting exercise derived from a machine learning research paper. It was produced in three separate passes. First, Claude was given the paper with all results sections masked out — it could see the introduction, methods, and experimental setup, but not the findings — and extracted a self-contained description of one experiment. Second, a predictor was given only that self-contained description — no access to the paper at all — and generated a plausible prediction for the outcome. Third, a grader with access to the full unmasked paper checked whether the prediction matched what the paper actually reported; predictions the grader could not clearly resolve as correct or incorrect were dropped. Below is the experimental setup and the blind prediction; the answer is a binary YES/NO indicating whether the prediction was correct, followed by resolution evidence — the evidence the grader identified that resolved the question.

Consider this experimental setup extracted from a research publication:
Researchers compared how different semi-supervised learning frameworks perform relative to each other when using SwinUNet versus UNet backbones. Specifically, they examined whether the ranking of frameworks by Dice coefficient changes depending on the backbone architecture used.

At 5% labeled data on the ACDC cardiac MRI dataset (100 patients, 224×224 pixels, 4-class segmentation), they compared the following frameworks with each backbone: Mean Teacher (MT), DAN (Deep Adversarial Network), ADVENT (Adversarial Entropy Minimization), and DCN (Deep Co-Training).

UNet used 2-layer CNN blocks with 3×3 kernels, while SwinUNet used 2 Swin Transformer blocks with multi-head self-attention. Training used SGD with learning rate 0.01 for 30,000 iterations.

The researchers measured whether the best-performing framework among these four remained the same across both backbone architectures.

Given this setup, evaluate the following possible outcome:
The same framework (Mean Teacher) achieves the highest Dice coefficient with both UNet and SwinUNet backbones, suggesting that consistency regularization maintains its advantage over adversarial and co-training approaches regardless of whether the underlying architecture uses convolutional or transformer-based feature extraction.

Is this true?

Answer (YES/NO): NO